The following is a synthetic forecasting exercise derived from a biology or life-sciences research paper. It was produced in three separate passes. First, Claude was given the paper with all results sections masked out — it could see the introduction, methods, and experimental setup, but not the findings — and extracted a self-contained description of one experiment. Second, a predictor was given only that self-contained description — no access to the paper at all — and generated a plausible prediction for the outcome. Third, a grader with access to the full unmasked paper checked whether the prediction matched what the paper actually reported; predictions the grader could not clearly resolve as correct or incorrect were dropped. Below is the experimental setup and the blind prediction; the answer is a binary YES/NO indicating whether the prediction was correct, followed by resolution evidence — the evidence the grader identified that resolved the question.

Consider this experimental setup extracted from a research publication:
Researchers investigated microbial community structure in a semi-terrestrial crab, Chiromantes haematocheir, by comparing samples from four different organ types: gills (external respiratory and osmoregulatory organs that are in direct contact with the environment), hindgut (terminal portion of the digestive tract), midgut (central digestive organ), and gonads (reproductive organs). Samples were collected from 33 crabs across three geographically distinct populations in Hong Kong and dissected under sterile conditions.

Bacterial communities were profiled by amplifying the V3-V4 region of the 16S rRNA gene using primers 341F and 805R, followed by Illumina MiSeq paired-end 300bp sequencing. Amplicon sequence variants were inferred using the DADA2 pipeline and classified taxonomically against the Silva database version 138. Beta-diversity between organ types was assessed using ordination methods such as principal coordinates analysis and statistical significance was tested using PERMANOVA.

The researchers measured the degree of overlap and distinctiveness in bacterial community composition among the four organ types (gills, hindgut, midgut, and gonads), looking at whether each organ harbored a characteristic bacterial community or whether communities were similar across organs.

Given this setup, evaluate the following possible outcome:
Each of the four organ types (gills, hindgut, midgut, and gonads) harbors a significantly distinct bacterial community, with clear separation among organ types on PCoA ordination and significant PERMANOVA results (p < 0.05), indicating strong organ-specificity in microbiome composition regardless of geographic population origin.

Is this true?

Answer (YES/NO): NO